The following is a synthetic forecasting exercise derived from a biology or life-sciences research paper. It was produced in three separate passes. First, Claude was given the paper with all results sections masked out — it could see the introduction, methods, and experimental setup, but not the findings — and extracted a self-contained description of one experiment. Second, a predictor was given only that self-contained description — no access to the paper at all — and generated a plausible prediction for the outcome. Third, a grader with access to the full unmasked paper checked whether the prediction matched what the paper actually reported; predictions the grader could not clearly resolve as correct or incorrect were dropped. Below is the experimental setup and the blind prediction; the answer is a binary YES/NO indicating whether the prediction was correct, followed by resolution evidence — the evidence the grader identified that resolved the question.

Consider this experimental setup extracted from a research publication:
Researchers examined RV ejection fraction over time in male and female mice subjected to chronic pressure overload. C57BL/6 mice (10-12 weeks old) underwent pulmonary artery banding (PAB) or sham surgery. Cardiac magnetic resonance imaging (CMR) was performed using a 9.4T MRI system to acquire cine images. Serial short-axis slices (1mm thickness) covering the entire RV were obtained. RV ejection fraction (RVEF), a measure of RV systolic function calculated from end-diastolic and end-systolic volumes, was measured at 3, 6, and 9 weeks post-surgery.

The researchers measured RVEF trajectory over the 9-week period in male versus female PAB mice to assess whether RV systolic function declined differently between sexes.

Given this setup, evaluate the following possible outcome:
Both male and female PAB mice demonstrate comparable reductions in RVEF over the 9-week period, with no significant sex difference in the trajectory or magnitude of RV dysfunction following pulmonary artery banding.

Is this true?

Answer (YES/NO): NO